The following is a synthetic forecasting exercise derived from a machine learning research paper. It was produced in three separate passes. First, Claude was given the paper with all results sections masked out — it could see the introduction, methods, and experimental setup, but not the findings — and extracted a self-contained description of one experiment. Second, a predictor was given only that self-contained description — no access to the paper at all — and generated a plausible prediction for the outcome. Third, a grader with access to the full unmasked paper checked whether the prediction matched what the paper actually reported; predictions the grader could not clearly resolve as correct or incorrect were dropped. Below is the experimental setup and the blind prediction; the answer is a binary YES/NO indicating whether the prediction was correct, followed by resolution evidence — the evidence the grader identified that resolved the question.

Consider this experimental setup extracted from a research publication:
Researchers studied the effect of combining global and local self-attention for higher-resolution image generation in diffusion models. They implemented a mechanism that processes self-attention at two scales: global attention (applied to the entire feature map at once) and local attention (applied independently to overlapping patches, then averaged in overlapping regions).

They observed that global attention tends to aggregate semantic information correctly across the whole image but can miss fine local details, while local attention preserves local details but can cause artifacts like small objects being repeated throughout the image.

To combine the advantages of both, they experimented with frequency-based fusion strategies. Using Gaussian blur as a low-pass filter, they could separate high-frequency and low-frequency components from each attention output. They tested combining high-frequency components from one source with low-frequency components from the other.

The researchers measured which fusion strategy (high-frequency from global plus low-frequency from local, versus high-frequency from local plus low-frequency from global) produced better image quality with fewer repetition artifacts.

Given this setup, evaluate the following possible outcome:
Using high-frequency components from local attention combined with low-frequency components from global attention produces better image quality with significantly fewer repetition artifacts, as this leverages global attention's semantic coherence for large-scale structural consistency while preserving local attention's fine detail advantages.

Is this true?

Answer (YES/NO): NO